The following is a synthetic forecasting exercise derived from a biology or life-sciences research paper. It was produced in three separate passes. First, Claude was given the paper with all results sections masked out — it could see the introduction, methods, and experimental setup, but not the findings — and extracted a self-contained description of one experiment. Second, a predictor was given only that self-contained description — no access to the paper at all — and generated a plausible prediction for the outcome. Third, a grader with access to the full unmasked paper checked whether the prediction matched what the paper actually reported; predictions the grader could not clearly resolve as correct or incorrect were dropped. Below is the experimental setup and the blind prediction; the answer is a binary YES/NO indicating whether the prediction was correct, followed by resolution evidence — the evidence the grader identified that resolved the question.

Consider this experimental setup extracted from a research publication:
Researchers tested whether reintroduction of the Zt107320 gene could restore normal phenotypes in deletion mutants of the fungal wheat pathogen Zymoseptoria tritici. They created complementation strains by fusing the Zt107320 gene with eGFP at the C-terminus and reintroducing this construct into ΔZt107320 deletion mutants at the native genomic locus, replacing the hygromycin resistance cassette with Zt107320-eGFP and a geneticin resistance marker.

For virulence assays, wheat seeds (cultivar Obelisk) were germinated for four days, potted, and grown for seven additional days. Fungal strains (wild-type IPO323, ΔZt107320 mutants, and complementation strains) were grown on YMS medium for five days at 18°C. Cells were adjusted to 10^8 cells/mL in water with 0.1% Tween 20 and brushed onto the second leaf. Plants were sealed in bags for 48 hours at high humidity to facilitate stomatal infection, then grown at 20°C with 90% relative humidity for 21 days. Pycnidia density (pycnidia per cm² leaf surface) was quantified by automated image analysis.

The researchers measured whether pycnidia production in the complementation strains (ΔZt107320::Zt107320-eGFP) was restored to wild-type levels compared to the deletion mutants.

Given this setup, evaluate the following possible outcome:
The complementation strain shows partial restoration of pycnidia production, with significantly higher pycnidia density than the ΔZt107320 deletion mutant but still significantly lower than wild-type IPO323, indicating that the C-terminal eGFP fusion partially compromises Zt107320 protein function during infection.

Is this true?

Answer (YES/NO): NO